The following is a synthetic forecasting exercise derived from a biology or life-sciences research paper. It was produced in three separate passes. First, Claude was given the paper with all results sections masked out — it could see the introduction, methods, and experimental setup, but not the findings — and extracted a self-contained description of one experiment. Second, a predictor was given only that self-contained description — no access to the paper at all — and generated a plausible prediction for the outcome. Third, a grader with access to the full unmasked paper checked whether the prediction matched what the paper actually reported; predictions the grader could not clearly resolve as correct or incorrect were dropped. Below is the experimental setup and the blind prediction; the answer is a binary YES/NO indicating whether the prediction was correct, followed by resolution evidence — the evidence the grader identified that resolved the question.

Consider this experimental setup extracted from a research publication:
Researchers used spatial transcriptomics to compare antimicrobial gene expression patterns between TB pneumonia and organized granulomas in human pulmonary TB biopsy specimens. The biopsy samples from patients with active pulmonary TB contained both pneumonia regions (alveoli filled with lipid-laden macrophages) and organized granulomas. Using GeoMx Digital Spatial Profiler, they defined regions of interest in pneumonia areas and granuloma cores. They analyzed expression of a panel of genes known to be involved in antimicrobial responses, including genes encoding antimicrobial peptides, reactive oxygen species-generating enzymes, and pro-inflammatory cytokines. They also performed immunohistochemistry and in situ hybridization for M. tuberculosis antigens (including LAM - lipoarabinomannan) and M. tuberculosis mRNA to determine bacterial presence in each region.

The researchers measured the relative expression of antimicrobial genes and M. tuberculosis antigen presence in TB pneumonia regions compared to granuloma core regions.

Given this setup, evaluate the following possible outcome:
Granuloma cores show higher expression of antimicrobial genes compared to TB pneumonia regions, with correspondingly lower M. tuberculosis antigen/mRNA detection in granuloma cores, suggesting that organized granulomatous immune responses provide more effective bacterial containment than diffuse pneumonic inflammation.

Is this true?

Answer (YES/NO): YES